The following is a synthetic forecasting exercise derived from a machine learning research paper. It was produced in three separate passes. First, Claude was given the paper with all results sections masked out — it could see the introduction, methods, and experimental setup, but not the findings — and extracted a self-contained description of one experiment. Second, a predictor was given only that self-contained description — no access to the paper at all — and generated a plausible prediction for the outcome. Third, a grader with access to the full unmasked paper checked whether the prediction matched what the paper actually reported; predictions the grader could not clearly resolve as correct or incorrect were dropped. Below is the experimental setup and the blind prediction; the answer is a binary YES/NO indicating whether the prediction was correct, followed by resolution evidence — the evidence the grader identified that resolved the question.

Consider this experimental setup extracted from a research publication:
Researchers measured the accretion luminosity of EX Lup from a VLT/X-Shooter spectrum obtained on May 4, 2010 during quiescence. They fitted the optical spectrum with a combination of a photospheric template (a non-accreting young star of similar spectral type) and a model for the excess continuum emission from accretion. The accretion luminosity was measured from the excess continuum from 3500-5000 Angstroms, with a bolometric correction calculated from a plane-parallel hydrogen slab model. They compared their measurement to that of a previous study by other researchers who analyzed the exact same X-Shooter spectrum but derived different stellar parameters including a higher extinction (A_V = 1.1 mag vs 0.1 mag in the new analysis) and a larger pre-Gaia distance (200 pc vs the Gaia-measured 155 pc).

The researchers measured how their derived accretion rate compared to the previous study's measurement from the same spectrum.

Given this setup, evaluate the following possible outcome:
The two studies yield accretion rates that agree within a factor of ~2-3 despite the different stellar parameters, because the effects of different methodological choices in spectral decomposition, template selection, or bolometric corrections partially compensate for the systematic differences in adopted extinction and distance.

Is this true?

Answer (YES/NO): NO